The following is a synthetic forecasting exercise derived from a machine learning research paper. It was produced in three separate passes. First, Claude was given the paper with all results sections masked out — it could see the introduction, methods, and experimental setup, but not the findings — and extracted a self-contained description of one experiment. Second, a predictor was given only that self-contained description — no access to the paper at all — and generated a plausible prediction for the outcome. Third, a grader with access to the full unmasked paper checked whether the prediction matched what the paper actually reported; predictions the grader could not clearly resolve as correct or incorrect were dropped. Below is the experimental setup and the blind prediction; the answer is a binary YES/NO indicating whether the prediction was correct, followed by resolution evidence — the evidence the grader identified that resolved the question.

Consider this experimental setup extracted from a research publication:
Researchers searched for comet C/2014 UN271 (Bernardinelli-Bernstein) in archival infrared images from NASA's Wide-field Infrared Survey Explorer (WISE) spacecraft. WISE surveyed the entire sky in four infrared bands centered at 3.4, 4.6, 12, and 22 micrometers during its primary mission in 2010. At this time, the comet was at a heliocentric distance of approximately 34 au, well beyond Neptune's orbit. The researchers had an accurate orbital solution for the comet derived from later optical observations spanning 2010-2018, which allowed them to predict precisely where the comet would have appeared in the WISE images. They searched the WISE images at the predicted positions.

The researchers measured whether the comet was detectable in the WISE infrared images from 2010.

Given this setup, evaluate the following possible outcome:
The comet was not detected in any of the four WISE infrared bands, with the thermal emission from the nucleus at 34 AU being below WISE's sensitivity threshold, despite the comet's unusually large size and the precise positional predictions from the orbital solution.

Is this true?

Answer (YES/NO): YES